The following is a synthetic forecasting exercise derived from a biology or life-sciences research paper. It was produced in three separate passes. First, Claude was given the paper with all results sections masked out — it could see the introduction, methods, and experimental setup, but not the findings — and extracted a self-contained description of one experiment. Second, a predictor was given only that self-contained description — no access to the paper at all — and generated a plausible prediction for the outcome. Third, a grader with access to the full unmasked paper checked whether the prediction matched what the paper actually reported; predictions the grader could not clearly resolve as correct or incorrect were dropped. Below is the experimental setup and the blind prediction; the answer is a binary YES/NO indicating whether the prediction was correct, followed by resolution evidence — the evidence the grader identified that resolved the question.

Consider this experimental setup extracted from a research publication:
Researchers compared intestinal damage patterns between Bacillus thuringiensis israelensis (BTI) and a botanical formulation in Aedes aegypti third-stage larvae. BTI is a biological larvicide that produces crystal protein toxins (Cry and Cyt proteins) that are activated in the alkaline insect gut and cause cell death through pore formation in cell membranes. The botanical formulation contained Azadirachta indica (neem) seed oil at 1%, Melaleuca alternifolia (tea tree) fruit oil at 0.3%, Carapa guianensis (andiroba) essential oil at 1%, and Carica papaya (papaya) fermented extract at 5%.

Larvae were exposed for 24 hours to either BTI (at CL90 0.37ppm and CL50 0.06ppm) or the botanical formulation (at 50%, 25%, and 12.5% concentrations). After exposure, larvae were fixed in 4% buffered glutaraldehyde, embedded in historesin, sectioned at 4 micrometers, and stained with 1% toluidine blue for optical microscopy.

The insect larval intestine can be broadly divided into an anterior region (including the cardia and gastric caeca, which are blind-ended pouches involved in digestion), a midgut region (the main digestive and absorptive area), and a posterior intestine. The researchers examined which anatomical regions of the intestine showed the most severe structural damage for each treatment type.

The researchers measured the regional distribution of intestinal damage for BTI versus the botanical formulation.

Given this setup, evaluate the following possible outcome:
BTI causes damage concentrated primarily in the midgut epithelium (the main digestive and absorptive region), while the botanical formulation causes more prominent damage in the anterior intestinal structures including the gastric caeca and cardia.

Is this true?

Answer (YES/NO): NO